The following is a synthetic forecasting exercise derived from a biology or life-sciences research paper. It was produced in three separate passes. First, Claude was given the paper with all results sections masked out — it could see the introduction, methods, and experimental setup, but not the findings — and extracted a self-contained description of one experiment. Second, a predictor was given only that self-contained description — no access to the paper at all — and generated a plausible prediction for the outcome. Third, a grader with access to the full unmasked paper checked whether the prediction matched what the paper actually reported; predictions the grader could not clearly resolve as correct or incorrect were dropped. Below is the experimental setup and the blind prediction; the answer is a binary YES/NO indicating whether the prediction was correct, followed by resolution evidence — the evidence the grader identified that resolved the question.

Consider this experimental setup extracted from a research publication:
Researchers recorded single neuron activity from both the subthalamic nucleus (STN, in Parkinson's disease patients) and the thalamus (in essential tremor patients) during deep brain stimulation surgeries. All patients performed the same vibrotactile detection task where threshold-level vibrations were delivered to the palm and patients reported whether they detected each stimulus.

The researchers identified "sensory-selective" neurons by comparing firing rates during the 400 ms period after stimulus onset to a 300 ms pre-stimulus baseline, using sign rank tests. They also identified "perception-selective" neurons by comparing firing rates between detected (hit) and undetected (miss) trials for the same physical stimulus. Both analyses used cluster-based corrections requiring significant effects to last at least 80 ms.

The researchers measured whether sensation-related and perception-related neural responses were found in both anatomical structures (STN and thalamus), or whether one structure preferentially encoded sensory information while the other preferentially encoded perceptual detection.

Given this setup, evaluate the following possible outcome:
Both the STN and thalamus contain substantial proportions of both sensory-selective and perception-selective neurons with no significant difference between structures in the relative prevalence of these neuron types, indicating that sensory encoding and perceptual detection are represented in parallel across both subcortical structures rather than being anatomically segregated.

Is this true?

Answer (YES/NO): YES